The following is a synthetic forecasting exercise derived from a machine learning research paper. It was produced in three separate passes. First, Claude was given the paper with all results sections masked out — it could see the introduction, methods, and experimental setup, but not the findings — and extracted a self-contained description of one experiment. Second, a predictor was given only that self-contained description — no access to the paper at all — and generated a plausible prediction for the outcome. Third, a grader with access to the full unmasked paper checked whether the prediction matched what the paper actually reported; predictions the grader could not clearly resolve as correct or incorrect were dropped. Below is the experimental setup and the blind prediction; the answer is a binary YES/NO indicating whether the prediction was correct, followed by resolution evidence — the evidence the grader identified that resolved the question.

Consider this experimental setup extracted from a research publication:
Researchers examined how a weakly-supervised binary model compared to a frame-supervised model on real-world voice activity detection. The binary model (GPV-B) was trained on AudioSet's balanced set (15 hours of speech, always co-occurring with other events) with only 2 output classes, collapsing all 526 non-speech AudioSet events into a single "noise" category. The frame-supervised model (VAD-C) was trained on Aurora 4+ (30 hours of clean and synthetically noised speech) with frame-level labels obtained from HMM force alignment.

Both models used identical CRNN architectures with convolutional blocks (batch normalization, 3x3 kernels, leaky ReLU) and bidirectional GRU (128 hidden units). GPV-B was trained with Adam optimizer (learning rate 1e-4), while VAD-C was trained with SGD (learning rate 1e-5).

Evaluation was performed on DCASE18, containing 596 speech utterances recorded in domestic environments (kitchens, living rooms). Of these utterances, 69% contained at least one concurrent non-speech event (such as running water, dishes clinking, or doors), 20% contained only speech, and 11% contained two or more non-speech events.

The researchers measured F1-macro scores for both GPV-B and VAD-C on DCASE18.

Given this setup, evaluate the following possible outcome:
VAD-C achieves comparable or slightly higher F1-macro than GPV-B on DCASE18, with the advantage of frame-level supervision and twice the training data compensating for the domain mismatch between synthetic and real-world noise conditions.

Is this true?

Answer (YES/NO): YES